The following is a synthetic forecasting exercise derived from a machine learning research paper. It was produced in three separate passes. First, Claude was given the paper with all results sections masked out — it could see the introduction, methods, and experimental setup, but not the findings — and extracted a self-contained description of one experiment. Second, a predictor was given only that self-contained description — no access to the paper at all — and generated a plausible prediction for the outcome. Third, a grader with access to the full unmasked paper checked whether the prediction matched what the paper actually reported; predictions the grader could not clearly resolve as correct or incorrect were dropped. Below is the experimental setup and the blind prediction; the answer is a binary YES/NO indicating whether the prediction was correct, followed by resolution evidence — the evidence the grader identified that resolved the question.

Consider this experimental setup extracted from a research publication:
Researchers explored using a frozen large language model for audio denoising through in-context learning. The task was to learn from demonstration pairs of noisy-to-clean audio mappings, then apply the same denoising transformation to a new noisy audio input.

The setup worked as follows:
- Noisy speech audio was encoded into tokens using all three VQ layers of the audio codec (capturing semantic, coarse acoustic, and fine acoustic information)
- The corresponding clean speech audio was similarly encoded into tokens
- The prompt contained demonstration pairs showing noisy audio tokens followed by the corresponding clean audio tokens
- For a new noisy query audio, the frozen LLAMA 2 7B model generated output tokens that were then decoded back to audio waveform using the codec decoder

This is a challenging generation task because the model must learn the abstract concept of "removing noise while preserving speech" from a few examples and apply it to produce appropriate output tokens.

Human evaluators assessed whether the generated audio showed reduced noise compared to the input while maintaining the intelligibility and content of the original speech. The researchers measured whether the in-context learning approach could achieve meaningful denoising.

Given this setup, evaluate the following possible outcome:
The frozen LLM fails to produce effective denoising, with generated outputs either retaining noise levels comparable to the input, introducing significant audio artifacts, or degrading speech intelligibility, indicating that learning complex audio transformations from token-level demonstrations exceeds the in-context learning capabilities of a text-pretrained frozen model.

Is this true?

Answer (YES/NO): NO